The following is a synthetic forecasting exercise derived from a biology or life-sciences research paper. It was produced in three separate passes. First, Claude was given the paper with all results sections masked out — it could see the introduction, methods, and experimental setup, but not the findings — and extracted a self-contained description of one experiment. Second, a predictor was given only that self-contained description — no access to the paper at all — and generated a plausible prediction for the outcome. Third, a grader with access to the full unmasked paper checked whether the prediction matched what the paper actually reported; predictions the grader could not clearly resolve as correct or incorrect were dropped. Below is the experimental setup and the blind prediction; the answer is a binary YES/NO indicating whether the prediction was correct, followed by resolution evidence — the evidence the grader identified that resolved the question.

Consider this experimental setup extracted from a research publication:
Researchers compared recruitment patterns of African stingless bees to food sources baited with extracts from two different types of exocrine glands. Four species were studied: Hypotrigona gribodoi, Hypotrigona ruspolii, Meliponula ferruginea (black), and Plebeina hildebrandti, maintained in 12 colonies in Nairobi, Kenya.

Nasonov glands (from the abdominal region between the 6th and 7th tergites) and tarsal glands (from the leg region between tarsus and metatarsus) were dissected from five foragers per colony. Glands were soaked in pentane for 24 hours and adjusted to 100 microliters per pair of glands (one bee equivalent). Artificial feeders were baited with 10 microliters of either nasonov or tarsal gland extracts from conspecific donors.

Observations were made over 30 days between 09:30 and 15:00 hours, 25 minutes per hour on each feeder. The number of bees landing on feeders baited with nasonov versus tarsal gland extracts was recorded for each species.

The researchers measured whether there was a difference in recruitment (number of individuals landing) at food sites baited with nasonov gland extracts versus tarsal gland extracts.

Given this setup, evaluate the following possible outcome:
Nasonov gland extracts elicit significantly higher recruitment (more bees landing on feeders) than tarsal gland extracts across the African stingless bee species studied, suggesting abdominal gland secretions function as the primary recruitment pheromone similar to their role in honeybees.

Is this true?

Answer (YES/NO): YES